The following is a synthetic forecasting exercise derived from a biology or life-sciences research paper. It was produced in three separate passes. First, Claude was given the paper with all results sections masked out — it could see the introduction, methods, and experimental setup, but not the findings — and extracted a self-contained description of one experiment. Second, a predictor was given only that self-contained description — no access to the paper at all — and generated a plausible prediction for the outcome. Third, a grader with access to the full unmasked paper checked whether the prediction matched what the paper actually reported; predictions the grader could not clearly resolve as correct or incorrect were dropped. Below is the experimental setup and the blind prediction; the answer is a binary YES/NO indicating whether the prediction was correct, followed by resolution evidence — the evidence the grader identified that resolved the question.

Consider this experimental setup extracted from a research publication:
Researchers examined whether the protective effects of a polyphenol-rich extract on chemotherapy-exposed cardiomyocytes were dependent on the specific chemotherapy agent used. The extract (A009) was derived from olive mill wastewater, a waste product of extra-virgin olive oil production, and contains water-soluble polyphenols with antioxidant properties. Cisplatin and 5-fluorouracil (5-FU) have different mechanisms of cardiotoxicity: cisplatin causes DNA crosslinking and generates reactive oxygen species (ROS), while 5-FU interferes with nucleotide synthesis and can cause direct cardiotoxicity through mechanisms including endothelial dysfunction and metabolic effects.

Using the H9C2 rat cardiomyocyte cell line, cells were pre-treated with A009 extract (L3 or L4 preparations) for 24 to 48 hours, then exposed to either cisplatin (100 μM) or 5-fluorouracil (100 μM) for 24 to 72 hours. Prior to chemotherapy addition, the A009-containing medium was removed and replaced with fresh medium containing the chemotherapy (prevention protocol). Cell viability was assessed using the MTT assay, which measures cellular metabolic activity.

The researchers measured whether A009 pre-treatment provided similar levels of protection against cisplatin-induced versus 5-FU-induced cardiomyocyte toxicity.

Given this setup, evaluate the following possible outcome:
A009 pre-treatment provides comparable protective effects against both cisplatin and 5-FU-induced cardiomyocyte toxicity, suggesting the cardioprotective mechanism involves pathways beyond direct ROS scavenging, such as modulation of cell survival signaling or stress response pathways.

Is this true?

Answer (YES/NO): NO